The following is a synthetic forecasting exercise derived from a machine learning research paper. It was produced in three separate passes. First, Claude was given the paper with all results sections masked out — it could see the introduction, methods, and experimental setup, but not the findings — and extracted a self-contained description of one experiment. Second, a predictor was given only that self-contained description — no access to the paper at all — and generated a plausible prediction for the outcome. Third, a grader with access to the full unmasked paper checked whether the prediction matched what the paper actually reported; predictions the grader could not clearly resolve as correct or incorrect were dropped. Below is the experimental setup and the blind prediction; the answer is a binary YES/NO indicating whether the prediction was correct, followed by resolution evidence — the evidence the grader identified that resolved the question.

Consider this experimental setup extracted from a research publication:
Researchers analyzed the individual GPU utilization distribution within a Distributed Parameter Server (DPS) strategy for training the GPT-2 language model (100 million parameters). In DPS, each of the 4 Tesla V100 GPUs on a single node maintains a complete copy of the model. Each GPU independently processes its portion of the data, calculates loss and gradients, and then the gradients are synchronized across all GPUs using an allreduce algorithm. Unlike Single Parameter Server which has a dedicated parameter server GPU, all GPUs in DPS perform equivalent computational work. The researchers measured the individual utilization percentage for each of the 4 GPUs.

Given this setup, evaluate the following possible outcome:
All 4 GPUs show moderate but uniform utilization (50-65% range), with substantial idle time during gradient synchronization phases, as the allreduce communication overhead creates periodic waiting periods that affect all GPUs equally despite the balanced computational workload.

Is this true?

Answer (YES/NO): NO